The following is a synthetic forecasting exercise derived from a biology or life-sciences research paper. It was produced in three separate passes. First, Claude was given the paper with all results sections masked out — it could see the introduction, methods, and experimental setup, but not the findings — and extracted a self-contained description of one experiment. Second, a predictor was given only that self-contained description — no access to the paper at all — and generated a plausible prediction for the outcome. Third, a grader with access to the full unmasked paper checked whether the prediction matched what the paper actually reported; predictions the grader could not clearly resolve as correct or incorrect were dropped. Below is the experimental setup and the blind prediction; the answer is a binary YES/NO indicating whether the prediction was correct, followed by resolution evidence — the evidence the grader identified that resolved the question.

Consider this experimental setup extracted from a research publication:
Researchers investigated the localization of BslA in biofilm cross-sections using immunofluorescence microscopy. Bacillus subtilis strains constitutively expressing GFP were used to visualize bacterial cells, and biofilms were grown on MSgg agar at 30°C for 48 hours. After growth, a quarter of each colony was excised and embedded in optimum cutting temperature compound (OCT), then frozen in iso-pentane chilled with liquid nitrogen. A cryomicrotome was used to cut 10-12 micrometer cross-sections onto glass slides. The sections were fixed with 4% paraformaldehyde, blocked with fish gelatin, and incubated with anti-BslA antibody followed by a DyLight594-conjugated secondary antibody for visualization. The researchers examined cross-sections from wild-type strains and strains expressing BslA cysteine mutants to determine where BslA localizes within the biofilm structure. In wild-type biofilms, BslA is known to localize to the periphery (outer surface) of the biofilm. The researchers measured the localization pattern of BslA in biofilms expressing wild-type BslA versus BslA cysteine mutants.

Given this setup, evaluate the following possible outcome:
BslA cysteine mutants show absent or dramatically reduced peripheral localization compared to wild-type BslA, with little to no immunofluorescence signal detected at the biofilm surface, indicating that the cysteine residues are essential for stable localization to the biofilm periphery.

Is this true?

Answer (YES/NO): NO